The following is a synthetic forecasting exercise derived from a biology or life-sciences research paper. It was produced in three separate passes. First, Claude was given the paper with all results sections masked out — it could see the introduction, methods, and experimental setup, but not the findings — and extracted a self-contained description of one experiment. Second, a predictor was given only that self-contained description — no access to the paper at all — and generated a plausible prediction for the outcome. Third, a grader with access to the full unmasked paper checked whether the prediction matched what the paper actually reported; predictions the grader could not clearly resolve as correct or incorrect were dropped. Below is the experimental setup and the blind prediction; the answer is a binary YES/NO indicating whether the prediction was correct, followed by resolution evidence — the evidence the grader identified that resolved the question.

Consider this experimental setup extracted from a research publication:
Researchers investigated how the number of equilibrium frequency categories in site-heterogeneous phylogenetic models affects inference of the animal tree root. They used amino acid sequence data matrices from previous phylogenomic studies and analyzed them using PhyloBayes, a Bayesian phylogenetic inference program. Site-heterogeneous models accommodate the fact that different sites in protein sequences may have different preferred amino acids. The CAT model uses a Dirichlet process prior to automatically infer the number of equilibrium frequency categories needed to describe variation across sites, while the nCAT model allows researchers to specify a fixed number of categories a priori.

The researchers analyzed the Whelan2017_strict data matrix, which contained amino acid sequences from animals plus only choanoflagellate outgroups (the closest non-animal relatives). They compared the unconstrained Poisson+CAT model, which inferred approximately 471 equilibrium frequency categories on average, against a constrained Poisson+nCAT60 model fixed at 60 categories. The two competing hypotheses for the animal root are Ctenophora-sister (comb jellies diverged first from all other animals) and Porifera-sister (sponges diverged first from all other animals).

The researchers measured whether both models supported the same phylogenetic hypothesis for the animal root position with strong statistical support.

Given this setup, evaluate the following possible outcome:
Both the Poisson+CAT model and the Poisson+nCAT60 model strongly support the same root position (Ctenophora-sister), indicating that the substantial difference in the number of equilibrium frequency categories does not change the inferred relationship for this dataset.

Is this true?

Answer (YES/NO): NO